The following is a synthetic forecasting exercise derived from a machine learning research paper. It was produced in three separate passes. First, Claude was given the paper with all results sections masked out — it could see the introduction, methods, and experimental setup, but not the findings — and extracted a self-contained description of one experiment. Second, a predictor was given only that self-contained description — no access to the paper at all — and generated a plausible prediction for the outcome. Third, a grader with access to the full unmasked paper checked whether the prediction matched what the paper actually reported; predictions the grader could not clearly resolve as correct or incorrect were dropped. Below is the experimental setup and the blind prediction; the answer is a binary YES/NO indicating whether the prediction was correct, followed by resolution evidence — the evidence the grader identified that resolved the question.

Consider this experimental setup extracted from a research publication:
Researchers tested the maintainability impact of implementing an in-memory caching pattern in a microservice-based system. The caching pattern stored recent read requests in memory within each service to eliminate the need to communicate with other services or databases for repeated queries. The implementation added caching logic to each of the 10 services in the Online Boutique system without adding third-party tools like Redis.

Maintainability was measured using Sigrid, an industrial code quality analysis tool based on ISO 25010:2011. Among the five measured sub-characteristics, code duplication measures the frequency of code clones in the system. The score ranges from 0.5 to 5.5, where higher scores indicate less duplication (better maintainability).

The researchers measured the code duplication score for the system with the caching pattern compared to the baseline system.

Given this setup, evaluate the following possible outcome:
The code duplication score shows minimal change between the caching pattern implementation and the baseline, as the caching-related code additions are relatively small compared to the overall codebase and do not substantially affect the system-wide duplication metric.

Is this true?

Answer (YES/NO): YES